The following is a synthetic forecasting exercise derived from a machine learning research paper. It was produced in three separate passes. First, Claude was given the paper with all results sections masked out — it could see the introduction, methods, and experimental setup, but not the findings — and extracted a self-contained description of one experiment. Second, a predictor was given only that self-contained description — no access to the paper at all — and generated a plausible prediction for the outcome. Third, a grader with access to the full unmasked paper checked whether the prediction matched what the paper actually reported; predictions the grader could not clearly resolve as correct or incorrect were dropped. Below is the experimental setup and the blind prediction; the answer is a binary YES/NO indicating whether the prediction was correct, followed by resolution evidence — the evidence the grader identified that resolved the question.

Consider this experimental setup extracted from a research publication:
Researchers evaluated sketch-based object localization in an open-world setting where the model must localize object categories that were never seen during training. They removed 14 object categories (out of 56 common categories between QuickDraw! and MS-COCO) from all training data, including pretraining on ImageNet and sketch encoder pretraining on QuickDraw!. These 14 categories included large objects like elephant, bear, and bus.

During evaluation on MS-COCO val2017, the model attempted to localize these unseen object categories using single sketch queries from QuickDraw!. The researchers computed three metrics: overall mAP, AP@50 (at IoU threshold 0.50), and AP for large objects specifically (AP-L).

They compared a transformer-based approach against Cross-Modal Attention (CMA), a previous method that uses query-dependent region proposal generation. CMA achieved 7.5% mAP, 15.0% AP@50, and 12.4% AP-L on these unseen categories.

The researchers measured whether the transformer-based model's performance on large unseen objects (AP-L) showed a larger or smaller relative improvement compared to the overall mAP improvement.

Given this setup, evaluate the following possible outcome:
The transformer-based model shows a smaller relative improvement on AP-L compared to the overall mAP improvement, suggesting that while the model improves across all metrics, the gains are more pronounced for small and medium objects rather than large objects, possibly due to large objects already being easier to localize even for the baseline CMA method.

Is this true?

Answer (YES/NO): NO